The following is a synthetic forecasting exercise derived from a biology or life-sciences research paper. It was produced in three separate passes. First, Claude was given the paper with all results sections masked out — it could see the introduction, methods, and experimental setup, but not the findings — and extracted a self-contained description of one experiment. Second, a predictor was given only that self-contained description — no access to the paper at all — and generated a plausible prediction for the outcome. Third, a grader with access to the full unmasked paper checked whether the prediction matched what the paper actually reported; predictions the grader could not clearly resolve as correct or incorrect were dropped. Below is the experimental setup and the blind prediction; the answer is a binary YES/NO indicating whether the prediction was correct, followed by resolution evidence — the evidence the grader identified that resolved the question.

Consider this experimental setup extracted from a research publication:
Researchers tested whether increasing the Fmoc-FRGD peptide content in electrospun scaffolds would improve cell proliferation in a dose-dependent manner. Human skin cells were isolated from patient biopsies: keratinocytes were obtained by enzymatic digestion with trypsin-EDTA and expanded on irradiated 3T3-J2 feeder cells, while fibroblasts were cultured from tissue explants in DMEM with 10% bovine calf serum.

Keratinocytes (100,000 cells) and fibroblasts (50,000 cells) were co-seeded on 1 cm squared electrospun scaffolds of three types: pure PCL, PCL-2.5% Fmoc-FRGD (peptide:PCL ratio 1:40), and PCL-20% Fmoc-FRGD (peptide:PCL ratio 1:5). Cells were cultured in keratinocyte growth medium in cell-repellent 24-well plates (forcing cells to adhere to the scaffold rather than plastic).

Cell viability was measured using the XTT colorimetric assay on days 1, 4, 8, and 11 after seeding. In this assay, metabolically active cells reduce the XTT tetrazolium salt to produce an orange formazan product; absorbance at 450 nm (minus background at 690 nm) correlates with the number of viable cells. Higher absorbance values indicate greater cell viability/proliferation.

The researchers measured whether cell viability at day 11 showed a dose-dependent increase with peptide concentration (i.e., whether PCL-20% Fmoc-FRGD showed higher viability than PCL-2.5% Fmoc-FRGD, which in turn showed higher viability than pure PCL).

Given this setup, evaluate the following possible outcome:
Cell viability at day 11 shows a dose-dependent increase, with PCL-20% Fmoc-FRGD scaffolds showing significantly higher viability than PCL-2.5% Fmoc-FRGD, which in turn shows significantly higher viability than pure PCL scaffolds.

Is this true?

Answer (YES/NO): NO